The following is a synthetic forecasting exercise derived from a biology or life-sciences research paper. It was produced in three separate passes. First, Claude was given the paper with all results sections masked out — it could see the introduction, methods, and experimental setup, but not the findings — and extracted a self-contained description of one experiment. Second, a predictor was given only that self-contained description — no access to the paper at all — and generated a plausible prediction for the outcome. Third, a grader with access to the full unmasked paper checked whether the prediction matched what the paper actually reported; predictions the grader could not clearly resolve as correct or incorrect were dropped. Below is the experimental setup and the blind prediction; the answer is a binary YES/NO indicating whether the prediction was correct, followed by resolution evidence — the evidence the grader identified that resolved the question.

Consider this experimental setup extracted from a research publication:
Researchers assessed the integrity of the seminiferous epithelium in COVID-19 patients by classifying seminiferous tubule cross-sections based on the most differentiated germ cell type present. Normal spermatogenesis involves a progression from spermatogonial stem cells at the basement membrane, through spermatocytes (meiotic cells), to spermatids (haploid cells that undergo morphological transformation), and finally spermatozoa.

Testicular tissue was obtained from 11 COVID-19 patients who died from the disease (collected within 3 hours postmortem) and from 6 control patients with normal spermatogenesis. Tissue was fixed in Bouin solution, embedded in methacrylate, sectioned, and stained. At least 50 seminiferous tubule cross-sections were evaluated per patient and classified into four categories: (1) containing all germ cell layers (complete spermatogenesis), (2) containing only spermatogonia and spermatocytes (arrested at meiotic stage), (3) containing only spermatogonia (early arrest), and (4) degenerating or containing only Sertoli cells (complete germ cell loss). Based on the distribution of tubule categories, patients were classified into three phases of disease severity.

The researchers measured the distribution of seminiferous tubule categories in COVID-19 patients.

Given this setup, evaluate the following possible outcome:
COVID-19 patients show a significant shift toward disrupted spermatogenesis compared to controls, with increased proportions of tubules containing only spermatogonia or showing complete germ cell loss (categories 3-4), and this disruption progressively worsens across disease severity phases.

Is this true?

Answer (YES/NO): YES